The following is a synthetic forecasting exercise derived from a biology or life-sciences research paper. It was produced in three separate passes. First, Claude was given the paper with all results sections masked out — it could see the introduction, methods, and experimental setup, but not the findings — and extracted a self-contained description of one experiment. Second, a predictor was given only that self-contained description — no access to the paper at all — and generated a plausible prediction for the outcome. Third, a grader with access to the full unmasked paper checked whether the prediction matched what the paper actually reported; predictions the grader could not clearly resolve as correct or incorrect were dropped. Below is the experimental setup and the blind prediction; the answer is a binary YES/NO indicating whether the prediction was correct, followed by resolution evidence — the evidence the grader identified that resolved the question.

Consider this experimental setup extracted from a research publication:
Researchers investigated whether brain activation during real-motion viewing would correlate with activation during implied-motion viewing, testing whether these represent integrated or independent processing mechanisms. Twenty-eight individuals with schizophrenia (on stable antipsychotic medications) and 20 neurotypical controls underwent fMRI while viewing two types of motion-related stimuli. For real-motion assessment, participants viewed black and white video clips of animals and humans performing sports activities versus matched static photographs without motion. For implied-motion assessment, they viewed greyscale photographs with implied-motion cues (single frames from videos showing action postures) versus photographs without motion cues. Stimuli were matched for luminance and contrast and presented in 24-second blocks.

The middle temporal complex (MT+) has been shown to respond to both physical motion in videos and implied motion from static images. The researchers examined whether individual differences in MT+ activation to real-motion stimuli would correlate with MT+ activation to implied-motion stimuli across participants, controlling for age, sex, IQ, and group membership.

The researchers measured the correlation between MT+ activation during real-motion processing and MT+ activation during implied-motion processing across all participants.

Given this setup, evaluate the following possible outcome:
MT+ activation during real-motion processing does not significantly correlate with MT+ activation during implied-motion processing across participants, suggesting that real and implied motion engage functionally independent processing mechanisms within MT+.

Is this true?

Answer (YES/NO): NO